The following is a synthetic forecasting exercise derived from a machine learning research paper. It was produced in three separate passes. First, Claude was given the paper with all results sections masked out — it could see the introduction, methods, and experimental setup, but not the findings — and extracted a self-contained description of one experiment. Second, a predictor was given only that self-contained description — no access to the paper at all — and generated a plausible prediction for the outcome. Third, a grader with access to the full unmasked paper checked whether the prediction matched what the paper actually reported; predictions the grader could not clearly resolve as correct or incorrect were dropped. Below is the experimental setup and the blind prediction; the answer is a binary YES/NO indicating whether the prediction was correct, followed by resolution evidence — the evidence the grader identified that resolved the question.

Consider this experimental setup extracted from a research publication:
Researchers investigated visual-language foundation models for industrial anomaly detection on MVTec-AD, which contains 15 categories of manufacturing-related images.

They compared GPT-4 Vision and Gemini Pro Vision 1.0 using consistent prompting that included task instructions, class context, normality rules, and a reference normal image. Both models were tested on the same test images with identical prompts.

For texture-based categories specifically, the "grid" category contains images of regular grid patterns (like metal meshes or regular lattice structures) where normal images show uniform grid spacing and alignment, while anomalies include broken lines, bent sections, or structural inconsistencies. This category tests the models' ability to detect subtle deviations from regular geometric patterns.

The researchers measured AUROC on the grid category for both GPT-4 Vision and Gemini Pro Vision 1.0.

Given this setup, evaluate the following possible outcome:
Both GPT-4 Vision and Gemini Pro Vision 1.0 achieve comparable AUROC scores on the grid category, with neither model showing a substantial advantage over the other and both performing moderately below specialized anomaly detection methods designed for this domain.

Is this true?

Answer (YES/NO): NO